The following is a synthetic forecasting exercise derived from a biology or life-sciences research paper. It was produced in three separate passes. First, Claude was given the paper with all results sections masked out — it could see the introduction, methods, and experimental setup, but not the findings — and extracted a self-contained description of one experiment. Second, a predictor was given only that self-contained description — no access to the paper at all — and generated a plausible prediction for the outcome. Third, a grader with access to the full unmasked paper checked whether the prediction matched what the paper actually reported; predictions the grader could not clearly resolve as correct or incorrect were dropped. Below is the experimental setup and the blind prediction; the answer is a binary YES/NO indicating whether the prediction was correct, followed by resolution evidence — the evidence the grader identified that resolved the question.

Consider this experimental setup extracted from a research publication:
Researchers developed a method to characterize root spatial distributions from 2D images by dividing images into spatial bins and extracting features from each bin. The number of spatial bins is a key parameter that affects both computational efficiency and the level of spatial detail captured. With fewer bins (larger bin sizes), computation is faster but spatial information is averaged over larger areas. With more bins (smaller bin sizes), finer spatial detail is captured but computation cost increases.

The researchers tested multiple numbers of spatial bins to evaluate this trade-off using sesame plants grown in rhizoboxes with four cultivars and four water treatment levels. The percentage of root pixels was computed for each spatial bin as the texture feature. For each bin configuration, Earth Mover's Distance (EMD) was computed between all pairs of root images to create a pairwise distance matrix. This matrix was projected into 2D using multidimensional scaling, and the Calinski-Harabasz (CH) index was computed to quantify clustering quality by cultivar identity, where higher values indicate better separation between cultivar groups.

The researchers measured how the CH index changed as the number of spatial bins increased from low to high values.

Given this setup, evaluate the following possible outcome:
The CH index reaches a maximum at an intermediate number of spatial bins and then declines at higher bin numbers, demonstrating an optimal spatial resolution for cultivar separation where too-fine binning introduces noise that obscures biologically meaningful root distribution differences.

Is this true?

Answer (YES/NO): NO